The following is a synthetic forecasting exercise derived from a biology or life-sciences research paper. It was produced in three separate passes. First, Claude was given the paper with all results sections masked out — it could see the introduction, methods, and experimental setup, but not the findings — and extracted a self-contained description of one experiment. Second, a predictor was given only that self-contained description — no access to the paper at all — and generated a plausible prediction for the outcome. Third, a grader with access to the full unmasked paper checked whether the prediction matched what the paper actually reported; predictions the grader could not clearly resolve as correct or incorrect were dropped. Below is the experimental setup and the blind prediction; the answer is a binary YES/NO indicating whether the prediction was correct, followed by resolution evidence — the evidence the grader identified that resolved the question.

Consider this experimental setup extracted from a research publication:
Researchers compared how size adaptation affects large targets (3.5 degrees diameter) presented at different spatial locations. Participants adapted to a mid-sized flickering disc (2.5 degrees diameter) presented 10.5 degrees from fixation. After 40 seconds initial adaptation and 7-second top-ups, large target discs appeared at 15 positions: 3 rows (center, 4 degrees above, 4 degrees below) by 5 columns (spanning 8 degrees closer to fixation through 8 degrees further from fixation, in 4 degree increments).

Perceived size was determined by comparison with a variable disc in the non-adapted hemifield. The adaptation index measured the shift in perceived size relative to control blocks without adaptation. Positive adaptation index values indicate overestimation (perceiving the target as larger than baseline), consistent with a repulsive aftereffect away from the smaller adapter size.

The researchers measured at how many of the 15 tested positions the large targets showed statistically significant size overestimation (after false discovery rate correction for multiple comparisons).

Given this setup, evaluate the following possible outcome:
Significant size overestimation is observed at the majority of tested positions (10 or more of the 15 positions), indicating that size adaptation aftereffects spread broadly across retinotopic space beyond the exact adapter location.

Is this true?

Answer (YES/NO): NO